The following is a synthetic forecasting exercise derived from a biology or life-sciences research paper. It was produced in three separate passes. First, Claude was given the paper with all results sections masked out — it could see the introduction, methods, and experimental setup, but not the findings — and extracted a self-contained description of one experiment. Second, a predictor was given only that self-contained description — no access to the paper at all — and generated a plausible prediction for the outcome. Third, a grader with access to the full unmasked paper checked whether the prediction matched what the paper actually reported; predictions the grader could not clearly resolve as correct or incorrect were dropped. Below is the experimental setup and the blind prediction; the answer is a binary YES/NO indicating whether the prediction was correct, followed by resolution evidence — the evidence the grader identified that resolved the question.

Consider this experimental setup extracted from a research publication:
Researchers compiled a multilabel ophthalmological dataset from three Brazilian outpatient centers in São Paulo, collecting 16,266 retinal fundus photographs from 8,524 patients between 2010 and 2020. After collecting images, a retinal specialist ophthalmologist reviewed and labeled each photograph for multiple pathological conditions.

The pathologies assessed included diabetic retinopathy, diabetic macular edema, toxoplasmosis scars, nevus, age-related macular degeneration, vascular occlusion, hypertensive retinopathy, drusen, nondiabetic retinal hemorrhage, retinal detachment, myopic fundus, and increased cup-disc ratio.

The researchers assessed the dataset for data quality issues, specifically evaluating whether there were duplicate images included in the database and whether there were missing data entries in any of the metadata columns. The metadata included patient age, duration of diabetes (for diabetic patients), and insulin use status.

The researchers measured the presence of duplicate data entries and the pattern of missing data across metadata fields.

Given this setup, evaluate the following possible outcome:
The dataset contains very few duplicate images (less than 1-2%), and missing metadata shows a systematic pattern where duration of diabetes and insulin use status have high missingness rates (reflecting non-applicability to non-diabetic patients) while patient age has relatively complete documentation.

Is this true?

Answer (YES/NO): NO